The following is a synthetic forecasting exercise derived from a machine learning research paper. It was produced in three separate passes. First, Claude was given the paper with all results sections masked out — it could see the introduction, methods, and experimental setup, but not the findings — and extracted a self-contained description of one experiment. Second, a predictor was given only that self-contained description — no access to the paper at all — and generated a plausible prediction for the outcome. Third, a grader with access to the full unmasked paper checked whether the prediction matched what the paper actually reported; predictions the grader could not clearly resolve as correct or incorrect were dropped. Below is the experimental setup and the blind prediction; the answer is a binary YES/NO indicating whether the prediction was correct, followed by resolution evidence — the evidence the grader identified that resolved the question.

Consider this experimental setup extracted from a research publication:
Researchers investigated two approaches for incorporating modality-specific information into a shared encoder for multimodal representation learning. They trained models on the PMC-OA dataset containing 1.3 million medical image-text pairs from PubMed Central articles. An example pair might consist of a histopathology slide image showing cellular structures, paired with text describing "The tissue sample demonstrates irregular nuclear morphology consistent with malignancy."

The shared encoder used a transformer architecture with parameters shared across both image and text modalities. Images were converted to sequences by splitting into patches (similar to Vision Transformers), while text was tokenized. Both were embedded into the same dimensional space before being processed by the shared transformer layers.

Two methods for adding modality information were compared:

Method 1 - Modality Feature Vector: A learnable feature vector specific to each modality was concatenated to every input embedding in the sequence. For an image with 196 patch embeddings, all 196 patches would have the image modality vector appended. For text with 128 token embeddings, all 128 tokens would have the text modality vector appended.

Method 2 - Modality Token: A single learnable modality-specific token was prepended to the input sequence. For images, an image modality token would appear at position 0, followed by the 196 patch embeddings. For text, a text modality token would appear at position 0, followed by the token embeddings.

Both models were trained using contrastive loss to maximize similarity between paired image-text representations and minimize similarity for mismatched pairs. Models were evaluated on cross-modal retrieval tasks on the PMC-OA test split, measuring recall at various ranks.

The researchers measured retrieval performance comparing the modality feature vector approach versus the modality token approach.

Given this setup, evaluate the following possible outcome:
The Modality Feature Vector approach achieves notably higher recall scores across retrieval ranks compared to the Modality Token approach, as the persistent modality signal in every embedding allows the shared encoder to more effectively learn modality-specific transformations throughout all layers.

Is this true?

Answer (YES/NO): YES